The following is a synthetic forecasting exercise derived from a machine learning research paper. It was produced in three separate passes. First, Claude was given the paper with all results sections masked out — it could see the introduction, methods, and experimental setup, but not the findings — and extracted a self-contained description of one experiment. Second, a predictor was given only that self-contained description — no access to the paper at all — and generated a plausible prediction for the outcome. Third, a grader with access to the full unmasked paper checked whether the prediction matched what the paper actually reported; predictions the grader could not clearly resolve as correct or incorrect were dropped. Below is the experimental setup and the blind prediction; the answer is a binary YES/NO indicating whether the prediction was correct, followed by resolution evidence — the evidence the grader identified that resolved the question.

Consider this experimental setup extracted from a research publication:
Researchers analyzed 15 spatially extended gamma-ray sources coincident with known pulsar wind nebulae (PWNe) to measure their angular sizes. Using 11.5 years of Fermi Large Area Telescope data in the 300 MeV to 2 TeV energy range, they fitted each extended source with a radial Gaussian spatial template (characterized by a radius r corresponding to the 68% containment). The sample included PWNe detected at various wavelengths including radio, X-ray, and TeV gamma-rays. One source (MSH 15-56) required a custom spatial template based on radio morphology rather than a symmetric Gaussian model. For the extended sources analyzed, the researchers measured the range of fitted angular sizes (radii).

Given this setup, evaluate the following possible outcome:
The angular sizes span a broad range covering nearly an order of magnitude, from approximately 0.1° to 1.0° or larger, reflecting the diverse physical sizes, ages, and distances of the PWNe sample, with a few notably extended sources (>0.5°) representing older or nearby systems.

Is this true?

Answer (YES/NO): NO